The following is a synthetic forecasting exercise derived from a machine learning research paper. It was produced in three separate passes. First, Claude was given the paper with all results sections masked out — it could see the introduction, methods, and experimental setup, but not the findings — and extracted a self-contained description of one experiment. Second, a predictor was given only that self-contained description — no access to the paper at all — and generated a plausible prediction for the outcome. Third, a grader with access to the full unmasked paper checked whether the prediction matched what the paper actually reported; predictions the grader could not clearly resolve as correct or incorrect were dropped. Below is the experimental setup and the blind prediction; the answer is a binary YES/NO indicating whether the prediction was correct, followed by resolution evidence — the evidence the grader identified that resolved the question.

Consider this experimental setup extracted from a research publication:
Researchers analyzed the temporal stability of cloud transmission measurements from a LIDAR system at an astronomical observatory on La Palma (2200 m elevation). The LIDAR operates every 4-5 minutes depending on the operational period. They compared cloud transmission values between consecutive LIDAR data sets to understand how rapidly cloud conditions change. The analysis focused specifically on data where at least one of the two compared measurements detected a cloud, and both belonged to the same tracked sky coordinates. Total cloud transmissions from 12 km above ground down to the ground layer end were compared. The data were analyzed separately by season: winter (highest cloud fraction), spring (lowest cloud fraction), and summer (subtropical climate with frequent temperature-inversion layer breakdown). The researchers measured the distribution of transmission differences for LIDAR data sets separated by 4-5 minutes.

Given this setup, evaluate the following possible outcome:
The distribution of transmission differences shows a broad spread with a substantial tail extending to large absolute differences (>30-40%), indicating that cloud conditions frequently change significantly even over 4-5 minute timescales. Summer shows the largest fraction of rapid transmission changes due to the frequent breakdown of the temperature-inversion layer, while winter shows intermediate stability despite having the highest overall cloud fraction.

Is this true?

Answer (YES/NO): NO